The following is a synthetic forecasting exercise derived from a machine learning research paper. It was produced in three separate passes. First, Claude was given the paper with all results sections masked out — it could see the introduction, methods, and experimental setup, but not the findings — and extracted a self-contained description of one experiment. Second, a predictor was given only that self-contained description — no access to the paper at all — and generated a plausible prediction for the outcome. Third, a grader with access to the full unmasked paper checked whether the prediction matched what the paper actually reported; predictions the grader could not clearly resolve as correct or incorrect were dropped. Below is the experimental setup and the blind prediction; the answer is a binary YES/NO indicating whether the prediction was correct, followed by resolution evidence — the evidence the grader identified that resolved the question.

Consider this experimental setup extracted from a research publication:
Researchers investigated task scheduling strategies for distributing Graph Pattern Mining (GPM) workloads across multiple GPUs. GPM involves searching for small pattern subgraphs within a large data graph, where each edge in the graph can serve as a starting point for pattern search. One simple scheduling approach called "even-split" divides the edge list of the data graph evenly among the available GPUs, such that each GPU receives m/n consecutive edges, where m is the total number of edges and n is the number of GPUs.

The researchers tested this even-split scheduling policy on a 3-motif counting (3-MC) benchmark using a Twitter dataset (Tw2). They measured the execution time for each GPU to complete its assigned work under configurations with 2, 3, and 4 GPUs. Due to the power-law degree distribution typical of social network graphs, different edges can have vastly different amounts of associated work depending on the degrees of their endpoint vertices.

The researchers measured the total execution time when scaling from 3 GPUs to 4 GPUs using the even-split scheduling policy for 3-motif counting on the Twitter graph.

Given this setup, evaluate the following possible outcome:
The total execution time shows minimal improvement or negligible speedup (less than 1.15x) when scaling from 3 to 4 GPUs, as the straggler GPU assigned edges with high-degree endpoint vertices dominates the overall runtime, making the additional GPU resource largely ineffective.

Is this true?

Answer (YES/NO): NO